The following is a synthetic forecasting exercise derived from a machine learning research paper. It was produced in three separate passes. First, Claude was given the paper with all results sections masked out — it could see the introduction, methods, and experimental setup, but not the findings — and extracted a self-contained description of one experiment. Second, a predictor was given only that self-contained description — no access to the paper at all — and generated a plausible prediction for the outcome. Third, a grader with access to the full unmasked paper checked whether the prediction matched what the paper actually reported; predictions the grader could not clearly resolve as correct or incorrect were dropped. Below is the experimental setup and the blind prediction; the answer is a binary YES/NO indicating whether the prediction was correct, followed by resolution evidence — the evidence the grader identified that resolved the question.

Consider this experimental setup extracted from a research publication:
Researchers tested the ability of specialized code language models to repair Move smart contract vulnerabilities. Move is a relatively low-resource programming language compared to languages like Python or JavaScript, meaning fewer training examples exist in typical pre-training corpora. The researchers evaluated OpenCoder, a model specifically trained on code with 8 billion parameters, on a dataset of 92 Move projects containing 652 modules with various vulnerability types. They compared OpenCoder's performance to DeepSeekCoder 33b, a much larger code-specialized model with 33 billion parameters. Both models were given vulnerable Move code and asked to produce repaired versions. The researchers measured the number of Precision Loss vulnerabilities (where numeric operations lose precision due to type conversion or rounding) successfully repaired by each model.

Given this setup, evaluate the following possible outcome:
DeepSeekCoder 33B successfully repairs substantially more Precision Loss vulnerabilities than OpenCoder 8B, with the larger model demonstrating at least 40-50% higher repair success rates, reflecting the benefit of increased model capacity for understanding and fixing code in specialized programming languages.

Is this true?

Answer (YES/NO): NO